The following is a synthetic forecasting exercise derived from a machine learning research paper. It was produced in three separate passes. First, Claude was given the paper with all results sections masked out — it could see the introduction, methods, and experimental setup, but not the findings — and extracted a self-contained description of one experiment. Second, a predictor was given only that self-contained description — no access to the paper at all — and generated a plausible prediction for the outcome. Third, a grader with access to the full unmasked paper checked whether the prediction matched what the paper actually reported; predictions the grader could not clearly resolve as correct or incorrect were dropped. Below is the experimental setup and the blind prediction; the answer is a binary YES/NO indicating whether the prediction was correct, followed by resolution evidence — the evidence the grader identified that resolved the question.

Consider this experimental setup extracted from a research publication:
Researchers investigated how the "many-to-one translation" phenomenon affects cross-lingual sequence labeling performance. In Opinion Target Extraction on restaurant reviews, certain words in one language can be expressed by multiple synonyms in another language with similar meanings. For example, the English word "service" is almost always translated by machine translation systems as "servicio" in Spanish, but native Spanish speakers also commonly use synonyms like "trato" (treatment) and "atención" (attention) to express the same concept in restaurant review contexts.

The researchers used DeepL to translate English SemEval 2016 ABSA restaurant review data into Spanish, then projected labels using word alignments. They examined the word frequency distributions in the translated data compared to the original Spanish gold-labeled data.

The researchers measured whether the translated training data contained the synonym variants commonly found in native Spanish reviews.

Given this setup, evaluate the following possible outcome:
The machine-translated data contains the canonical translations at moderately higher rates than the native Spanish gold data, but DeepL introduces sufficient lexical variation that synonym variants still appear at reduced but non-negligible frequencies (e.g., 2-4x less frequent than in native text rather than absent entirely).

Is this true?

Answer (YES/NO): NO